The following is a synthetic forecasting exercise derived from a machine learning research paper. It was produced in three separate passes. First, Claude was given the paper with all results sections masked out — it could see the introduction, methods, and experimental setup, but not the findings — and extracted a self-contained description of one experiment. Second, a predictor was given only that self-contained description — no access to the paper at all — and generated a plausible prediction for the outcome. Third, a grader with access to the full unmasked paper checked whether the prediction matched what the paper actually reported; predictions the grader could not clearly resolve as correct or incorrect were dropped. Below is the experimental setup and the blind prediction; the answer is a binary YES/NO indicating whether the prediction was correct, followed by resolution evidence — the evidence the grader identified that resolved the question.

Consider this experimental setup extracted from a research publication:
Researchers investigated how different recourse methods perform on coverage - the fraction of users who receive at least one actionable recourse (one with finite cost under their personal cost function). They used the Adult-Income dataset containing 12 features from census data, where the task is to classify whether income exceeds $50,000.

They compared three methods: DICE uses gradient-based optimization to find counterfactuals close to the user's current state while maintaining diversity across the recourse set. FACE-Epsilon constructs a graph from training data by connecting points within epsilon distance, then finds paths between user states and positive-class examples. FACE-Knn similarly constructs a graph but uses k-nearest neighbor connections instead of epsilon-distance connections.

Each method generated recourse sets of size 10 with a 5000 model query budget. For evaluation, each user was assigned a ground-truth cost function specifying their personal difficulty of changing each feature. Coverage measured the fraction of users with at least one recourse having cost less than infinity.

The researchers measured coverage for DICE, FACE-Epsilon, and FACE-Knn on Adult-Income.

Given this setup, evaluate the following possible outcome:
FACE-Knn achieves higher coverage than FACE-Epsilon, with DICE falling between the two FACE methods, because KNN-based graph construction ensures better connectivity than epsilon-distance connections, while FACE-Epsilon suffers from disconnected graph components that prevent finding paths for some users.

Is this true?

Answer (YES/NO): NO